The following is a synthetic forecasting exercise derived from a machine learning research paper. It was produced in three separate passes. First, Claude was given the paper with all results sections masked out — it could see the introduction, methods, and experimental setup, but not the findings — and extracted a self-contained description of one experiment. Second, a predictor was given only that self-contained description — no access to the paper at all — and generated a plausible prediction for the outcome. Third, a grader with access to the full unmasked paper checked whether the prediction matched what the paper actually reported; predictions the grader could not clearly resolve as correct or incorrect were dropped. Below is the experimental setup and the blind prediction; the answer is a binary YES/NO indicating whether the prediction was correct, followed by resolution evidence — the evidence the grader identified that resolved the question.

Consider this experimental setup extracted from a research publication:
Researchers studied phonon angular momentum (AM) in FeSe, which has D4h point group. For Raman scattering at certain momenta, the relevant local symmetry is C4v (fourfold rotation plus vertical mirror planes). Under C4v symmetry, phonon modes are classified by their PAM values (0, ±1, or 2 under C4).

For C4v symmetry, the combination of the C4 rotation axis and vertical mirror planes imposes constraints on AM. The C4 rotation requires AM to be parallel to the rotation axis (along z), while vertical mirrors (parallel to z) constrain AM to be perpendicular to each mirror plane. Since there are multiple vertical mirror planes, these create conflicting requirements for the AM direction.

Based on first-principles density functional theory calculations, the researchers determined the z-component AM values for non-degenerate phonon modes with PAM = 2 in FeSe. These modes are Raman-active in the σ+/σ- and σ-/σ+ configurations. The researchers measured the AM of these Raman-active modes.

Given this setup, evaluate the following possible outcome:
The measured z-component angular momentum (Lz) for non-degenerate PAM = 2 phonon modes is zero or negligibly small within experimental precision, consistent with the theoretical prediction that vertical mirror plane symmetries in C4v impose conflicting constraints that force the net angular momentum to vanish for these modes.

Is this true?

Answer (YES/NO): YES